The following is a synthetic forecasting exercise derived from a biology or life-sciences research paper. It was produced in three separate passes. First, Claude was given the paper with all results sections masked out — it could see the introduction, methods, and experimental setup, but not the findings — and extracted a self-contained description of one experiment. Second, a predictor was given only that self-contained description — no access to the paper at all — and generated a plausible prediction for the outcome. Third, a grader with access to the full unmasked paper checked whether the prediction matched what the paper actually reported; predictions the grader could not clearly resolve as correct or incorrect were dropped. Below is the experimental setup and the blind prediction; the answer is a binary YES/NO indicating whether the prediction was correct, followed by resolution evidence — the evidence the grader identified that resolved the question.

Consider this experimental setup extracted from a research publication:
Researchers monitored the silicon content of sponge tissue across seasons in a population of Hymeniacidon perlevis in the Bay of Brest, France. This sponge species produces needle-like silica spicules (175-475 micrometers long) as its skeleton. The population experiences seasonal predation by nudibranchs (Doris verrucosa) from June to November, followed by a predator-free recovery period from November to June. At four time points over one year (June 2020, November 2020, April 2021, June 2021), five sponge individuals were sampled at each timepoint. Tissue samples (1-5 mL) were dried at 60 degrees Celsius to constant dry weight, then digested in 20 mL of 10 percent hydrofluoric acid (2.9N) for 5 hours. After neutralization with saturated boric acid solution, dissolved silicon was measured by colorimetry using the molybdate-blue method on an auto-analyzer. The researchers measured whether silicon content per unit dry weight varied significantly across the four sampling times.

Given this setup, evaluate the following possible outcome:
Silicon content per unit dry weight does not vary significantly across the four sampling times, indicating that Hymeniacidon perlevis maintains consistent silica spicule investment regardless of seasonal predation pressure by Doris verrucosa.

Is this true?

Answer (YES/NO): YES